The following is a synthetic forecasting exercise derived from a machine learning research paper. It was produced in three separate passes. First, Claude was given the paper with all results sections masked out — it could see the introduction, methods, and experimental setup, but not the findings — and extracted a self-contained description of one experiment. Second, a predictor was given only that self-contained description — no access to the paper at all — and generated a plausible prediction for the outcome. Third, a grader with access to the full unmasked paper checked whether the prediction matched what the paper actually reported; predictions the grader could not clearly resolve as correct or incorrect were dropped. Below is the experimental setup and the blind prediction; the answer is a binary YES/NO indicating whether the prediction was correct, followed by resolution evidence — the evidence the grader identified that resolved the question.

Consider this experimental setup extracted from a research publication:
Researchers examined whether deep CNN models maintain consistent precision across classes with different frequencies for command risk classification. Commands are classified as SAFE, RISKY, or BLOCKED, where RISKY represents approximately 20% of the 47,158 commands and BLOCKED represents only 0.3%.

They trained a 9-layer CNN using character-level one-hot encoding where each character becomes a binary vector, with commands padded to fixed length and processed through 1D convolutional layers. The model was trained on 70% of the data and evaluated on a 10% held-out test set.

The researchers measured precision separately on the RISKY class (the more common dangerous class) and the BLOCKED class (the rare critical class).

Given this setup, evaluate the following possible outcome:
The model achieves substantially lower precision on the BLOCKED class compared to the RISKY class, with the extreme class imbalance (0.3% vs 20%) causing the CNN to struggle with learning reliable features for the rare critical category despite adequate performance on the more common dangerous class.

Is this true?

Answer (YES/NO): YES